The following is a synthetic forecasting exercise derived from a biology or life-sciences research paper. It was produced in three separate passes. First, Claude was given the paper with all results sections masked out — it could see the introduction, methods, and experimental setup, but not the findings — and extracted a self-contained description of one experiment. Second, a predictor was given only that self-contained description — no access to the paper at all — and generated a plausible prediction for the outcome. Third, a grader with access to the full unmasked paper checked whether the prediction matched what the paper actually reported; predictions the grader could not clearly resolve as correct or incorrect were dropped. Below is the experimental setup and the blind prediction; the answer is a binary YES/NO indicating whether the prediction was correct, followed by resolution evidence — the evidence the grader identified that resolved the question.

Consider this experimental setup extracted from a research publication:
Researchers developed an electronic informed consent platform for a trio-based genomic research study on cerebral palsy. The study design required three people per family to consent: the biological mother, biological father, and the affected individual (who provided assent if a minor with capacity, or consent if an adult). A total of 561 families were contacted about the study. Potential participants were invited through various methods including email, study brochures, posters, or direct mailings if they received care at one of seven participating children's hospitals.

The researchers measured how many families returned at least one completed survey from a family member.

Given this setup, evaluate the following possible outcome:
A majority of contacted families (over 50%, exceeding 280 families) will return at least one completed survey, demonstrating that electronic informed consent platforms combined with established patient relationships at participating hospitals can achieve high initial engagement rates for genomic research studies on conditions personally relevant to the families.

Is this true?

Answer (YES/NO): YES